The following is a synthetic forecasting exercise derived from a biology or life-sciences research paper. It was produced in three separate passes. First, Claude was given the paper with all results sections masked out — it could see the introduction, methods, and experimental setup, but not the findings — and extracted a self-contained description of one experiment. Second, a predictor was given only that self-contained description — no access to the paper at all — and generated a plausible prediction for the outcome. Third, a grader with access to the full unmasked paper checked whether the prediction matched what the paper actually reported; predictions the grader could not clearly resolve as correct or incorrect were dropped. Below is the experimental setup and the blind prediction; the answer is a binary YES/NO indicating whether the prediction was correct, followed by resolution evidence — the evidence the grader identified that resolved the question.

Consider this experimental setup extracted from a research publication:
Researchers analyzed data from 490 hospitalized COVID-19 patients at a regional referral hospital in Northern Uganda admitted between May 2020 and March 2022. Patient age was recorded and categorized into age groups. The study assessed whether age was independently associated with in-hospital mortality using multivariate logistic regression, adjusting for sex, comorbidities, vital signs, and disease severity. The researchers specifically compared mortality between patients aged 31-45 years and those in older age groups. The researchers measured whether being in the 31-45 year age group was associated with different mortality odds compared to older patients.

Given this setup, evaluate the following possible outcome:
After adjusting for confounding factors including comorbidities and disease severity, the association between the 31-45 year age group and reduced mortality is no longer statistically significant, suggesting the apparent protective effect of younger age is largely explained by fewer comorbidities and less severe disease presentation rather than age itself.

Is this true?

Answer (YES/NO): NO